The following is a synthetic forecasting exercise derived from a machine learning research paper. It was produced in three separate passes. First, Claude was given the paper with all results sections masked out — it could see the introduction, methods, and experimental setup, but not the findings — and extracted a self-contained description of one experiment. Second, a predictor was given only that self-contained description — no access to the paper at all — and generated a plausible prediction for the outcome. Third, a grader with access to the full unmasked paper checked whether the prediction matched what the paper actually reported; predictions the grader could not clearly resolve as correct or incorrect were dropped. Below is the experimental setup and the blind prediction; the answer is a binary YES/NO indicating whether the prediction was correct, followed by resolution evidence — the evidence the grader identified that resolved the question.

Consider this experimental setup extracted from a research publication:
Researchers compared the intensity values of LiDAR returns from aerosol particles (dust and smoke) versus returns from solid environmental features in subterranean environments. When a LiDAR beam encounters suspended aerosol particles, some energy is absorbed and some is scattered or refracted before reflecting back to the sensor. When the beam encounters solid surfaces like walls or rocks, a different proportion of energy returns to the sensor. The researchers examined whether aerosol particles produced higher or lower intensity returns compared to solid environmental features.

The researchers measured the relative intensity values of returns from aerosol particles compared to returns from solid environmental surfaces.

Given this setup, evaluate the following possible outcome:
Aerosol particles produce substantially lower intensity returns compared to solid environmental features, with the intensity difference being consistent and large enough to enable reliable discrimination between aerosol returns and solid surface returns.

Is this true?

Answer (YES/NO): NO